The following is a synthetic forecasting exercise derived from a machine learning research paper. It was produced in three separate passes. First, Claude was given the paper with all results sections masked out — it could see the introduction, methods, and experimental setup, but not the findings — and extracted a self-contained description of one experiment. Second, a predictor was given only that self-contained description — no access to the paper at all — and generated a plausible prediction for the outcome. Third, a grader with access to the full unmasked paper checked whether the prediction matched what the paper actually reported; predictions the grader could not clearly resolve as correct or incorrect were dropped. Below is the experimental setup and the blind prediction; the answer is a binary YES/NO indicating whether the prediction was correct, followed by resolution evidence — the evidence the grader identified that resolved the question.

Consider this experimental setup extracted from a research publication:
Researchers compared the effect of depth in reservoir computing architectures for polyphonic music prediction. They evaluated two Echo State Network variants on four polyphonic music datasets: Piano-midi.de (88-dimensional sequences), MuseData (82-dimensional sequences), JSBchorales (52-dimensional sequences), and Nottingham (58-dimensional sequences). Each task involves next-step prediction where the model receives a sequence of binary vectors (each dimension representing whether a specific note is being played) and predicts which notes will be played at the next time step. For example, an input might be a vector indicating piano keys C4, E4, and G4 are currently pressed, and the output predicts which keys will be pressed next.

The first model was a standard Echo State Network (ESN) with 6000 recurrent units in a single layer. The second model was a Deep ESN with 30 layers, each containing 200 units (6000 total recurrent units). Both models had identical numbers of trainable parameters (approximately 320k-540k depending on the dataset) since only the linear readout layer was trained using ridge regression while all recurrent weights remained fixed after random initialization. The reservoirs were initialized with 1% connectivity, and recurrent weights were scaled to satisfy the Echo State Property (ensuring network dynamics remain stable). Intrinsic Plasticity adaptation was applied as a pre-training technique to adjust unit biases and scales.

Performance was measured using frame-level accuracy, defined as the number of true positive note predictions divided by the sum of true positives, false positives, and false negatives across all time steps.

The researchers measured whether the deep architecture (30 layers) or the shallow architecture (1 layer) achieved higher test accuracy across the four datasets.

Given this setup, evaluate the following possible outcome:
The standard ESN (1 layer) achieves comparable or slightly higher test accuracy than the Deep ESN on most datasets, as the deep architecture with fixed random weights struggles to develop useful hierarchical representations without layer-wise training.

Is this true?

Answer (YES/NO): NO